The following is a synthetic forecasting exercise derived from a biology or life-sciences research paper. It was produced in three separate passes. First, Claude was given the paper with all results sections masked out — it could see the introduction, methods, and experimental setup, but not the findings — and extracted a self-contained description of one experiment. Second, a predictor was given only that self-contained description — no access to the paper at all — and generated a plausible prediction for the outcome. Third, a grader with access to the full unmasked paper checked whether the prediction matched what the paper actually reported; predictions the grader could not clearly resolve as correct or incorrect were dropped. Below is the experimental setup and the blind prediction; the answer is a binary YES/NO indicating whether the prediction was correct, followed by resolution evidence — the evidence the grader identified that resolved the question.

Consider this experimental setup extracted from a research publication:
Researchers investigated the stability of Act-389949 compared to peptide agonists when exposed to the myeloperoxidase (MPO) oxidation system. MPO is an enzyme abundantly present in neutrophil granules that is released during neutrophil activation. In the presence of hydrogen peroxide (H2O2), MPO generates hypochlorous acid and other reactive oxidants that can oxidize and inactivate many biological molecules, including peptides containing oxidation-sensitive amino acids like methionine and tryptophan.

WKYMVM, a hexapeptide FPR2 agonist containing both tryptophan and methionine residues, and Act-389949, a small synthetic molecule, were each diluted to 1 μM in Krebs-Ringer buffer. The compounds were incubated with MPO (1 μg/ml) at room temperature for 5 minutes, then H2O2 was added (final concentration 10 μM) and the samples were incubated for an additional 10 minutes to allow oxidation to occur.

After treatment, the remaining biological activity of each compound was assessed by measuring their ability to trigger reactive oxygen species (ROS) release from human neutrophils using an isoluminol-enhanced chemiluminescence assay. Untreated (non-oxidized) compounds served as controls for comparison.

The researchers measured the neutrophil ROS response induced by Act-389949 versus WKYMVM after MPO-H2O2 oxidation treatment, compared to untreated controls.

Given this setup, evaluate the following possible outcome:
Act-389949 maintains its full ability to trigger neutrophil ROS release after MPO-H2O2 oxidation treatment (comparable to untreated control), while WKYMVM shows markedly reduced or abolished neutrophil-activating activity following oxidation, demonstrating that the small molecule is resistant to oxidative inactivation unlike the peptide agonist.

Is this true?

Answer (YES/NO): YES